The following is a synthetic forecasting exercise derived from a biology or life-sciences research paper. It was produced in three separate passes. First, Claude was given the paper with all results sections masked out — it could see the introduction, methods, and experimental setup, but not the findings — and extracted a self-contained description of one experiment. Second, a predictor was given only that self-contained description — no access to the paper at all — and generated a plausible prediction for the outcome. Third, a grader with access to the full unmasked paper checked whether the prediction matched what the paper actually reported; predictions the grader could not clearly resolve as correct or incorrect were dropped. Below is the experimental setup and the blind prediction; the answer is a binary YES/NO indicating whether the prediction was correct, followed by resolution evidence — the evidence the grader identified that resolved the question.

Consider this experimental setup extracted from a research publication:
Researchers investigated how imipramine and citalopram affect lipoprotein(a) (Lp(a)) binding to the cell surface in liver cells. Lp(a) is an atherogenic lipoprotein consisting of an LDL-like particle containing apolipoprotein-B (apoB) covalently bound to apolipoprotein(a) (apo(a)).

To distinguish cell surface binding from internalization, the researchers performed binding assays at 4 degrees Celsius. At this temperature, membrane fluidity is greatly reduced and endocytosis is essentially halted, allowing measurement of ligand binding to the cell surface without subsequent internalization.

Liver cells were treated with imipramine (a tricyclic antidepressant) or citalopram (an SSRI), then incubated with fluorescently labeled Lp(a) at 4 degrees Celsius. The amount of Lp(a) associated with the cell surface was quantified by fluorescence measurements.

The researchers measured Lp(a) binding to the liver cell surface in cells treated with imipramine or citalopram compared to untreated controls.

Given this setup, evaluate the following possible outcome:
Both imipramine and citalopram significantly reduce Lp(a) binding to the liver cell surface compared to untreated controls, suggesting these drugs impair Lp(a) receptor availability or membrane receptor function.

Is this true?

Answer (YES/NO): NO